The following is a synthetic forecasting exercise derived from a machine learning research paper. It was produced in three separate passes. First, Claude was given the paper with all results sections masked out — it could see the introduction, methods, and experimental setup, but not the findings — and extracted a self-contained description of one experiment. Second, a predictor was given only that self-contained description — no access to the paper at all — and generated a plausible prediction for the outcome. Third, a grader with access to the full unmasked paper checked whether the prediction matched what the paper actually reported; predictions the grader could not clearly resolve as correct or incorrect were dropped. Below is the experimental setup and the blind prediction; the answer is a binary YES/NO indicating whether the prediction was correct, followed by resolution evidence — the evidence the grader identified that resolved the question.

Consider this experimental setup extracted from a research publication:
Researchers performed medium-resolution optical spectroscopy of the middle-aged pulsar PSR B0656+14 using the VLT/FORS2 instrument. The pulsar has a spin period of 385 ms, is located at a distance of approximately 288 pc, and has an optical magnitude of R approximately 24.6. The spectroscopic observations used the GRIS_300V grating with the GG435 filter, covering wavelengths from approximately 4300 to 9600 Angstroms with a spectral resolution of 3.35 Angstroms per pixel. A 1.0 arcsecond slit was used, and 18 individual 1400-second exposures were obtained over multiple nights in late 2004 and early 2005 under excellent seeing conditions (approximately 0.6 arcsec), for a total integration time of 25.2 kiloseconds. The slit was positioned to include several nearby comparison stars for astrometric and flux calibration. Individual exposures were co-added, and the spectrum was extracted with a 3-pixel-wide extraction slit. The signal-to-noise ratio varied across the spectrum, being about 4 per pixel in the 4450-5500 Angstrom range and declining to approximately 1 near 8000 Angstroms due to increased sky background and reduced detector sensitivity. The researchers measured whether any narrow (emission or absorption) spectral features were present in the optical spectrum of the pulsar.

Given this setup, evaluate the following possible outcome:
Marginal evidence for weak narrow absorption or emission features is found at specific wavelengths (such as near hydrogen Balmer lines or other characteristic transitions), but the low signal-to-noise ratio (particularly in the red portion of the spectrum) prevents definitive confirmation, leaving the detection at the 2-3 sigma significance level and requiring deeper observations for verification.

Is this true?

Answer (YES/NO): NO